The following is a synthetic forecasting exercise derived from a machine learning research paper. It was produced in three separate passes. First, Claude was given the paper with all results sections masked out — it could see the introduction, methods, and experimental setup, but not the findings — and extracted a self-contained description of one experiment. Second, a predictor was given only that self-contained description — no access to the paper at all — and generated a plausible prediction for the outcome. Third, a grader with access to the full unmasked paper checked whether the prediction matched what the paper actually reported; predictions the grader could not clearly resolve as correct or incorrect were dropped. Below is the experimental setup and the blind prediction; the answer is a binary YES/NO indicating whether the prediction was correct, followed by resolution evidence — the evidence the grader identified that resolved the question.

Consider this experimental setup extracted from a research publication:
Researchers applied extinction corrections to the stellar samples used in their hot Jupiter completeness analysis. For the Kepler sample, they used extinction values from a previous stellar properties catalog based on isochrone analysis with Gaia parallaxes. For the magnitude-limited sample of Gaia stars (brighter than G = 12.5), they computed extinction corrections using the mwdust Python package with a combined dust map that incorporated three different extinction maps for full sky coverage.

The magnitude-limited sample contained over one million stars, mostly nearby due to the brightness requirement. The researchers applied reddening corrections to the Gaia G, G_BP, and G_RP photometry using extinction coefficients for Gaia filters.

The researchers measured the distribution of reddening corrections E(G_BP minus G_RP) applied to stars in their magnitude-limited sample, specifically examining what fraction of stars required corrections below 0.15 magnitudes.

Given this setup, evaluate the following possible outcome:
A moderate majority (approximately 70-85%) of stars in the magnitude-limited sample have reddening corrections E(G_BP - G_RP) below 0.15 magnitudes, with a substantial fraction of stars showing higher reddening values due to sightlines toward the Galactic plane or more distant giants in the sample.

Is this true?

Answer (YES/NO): NO